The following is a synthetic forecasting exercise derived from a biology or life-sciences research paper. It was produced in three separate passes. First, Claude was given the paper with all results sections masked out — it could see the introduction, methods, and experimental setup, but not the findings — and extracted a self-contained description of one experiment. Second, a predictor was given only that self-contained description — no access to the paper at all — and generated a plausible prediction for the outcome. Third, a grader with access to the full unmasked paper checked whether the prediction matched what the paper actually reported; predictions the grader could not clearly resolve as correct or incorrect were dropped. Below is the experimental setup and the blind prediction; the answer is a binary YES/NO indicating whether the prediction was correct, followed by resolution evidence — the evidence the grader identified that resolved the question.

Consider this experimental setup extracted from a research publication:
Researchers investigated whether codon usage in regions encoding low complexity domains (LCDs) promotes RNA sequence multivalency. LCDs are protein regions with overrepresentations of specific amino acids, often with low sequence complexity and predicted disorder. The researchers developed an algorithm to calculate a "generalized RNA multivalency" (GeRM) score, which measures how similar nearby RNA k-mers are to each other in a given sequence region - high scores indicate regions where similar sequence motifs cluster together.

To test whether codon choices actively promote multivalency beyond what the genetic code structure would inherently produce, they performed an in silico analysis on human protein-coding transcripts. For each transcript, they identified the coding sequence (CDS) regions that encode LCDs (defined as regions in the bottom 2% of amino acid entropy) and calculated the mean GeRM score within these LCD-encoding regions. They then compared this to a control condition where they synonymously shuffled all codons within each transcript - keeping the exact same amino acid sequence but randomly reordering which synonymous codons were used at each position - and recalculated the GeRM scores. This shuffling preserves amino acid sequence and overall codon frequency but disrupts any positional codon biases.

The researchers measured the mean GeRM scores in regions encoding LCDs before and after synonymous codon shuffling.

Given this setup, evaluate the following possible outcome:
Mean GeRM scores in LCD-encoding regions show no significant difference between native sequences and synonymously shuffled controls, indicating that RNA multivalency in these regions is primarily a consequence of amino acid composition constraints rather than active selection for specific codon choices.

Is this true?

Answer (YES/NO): NO